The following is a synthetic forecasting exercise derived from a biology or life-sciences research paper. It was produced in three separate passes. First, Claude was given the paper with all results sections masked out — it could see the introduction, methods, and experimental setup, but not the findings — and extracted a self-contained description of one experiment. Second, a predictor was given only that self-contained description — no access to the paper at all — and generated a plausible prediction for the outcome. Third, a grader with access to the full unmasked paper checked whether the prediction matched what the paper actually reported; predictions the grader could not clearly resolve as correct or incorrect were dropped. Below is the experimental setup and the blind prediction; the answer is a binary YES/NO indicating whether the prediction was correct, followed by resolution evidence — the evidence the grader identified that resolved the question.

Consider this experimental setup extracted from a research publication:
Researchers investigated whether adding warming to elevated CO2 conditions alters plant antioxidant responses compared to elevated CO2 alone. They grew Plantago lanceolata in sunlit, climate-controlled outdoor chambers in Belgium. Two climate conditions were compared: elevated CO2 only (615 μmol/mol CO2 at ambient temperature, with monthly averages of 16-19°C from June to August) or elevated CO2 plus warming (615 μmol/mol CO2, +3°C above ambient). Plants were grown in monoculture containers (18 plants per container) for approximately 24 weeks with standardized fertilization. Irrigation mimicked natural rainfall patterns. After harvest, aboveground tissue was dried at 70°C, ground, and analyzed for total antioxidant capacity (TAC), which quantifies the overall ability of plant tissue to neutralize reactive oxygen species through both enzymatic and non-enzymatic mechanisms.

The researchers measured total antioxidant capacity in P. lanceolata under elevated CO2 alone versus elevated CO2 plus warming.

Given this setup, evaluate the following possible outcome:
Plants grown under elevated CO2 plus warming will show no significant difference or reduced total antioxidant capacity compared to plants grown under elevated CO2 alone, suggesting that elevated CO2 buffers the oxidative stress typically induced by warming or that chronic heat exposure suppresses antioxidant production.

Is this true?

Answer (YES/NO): YES